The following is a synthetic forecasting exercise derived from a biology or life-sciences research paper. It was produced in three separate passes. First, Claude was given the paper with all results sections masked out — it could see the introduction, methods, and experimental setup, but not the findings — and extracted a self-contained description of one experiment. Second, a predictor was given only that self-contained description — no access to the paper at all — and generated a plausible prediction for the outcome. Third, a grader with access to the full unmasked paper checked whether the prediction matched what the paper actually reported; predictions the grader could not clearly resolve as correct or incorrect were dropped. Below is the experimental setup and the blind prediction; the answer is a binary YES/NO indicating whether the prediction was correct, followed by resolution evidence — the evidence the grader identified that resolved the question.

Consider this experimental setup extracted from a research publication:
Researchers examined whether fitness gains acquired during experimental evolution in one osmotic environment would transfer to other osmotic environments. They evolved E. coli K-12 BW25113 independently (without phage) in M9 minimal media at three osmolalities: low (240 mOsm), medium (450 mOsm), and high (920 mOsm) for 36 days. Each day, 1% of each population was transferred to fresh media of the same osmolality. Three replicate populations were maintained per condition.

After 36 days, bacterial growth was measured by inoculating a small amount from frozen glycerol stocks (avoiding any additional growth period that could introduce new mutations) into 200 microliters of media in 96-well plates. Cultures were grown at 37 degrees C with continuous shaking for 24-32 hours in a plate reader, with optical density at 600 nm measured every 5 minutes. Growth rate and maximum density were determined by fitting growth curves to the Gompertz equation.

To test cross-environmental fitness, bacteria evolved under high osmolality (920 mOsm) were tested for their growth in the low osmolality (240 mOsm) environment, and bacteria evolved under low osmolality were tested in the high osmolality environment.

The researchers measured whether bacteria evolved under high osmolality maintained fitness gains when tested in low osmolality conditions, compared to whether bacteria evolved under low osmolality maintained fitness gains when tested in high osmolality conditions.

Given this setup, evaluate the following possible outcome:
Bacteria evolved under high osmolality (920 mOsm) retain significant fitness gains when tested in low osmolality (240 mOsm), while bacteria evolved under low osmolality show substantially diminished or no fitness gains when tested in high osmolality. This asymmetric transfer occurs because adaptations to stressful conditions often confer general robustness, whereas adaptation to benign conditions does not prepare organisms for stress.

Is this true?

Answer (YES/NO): NO